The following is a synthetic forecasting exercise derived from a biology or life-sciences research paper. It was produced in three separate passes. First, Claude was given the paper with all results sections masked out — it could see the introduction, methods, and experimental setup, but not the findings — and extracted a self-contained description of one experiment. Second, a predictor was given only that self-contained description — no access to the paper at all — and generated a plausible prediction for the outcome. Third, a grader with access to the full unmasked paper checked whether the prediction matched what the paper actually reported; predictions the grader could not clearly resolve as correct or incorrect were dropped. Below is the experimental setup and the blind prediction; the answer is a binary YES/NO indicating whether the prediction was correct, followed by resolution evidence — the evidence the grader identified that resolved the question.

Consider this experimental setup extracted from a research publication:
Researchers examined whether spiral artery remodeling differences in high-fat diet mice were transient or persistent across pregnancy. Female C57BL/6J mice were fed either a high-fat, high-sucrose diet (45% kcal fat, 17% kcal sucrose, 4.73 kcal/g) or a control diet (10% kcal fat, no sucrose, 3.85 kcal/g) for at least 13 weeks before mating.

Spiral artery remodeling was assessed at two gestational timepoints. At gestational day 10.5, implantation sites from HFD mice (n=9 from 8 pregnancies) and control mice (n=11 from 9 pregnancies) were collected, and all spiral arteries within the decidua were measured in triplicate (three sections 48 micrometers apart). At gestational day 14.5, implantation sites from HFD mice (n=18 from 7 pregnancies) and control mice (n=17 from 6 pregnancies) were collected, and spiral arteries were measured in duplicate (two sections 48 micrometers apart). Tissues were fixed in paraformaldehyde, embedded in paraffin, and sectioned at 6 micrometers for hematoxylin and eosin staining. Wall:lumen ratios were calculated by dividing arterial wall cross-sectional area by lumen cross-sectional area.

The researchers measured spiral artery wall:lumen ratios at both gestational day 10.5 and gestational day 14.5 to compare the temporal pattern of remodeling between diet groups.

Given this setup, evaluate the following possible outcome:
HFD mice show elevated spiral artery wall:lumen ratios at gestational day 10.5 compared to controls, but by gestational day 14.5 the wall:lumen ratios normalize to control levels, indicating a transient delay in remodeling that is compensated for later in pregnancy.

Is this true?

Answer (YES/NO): YES